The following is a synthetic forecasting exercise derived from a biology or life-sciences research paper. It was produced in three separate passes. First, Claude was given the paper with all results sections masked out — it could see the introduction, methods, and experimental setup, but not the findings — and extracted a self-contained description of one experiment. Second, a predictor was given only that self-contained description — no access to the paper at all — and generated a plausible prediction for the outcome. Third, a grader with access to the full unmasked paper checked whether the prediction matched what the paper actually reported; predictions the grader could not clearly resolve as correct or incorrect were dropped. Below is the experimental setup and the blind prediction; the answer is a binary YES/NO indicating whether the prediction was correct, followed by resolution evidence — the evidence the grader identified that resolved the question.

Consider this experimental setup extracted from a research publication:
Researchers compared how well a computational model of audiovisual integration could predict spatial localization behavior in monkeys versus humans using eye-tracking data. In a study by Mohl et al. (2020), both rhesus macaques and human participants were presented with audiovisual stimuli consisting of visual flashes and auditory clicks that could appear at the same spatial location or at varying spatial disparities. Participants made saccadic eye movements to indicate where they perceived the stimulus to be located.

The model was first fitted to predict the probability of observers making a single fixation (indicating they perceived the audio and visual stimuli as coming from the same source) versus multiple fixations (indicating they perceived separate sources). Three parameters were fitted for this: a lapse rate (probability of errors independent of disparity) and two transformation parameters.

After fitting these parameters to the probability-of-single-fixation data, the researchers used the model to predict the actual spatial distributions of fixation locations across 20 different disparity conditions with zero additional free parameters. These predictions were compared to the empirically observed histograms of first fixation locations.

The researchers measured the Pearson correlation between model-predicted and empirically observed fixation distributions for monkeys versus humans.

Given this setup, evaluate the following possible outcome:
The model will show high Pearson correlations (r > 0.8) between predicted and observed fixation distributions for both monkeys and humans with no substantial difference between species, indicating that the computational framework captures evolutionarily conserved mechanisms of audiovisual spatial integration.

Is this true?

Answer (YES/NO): YES